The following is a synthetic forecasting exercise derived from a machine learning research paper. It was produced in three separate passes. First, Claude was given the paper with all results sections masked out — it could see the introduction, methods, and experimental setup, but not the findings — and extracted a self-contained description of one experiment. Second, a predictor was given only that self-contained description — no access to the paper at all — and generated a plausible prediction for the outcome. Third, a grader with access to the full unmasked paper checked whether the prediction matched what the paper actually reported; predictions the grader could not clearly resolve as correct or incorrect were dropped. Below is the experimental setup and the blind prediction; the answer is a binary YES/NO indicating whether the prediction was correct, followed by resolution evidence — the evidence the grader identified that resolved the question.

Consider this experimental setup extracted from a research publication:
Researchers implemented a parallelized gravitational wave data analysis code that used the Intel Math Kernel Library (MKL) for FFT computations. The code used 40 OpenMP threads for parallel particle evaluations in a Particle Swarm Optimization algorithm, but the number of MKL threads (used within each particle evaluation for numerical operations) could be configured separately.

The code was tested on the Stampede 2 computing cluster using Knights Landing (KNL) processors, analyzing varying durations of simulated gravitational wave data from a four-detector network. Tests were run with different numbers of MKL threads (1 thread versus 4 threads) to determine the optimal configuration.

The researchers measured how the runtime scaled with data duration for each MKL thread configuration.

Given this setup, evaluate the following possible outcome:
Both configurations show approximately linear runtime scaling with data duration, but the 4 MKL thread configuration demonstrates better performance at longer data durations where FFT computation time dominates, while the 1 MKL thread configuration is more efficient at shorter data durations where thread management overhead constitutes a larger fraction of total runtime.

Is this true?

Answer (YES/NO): YES